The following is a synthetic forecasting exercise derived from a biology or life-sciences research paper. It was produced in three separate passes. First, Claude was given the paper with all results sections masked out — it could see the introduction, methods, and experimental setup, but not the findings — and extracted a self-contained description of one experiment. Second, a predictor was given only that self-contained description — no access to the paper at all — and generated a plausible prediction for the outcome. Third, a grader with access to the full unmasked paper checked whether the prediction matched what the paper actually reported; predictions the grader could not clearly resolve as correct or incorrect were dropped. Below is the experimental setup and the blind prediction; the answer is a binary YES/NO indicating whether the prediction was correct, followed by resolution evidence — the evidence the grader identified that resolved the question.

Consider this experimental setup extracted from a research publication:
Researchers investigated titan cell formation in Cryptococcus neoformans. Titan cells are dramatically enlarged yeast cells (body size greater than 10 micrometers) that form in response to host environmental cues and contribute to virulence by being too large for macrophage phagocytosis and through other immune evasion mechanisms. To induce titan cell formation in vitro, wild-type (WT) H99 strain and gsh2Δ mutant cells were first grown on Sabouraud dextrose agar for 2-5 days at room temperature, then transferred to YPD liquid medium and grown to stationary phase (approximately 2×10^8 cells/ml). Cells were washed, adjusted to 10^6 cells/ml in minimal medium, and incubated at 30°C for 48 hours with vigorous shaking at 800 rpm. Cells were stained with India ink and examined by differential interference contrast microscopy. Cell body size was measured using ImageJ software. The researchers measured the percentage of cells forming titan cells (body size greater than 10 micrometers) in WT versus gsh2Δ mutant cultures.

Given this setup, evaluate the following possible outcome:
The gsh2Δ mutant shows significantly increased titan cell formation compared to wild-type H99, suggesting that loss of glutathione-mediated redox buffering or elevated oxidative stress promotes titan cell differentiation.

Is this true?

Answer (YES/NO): NO